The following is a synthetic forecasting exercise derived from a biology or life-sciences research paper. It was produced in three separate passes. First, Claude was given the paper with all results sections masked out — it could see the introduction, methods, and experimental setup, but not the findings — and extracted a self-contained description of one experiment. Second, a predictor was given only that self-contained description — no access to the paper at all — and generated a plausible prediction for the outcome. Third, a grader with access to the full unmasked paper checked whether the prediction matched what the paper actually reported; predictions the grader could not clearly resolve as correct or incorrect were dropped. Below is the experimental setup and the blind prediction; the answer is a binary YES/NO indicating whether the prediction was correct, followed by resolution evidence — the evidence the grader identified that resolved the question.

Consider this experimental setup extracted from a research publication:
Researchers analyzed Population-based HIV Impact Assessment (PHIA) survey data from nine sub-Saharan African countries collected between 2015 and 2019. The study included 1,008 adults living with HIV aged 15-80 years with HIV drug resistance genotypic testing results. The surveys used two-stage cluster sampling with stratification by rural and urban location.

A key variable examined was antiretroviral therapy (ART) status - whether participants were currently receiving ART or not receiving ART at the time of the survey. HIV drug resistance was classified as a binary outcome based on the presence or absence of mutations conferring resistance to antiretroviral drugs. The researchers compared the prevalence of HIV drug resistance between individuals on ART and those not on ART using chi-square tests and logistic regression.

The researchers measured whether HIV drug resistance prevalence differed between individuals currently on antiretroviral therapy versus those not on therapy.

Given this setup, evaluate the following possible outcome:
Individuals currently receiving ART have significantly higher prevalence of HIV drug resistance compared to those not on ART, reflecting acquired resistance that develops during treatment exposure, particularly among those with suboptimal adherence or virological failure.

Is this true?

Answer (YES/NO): YES